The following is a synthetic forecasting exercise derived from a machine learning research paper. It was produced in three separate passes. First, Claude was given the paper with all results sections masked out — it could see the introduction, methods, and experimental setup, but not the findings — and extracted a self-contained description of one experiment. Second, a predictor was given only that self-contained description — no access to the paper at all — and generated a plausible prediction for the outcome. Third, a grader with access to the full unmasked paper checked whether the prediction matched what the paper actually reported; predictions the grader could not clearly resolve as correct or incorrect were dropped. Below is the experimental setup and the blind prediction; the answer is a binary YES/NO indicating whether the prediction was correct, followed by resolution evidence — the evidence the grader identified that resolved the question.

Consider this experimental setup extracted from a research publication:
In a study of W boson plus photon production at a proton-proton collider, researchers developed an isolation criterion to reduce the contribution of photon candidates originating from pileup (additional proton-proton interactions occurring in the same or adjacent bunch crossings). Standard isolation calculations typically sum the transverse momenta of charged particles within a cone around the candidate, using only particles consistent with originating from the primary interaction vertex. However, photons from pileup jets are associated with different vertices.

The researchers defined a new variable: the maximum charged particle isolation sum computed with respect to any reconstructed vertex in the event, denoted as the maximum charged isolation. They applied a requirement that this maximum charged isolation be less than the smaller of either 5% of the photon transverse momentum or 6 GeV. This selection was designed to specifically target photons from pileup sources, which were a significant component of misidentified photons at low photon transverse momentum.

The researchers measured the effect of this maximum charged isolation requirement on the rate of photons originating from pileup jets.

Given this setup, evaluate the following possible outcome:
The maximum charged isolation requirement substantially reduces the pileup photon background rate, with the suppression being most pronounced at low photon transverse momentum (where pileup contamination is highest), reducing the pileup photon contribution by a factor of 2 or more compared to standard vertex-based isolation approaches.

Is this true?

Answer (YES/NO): NO